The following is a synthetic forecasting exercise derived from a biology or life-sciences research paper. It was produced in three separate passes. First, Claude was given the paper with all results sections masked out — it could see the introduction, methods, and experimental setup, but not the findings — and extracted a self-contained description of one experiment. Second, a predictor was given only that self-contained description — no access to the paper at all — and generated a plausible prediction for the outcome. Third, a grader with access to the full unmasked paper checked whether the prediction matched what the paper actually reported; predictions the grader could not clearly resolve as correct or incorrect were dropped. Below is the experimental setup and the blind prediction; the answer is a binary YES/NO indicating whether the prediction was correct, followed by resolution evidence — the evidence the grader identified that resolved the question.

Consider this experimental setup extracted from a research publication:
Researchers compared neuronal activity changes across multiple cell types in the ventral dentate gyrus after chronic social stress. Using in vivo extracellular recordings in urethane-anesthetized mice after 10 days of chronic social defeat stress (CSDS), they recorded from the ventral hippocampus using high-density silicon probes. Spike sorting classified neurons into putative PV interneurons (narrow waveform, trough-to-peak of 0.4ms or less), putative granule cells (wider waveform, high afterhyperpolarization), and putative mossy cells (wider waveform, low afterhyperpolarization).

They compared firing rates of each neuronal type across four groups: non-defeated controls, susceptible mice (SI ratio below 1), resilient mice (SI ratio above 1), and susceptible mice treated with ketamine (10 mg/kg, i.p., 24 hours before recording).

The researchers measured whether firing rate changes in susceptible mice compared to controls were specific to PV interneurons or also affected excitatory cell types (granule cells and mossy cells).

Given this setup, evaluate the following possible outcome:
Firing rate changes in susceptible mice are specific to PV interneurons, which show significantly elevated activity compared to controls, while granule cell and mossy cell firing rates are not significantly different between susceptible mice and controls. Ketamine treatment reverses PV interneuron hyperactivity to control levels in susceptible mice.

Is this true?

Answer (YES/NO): NO